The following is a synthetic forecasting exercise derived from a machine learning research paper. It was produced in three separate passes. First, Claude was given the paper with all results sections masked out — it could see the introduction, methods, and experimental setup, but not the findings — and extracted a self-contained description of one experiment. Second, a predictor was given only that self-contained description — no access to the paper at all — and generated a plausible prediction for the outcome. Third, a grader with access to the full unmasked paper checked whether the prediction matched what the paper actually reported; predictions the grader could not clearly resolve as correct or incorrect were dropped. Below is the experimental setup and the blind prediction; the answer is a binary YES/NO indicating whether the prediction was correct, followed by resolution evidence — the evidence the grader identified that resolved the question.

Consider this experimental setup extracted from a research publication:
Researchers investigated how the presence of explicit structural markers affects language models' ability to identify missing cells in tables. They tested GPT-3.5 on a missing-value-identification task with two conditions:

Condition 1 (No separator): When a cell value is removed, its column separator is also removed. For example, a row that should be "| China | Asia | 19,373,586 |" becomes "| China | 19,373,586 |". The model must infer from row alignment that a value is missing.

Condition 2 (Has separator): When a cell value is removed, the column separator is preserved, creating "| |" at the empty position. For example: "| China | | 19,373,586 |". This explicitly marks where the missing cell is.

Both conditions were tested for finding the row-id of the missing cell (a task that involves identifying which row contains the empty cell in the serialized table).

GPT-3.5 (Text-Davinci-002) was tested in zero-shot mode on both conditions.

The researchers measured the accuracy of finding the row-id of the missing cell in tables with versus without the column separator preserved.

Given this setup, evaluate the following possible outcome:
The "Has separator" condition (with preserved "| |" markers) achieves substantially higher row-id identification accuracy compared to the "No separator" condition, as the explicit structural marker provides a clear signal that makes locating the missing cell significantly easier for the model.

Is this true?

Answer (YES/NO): YES